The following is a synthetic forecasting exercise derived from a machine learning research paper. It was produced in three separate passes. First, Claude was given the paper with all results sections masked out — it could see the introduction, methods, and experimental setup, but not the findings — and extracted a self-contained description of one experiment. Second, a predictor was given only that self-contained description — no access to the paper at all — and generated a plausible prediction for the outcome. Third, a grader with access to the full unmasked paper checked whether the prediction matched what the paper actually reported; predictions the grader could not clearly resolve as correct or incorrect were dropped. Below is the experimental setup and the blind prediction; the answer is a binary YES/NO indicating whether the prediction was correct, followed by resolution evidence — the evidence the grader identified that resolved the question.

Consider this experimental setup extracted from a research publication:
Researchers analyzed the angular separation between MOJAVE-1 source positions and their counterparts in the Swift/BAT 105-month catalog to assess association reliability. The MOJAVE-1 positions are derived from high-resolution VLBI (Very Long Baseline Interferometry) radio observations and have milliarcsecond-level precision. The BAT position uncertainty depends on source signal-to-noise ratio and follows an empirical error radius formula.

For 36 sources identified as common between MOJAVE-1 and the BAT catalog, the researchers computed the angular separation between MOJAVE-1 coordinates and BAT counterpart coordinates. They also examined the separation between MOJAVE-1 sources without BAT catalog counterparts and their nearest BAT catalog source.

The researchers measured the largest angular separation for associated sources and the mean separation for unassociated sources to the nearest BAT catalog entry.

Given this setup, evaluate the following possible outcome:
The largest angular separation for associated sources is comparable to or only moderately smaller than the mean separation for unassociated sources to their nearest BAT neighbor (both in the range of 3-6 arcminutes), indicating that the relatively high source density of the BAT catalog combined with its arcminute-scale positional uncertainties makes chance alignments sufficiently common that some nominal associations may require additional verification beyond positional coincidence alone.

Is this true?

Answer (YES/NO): NO